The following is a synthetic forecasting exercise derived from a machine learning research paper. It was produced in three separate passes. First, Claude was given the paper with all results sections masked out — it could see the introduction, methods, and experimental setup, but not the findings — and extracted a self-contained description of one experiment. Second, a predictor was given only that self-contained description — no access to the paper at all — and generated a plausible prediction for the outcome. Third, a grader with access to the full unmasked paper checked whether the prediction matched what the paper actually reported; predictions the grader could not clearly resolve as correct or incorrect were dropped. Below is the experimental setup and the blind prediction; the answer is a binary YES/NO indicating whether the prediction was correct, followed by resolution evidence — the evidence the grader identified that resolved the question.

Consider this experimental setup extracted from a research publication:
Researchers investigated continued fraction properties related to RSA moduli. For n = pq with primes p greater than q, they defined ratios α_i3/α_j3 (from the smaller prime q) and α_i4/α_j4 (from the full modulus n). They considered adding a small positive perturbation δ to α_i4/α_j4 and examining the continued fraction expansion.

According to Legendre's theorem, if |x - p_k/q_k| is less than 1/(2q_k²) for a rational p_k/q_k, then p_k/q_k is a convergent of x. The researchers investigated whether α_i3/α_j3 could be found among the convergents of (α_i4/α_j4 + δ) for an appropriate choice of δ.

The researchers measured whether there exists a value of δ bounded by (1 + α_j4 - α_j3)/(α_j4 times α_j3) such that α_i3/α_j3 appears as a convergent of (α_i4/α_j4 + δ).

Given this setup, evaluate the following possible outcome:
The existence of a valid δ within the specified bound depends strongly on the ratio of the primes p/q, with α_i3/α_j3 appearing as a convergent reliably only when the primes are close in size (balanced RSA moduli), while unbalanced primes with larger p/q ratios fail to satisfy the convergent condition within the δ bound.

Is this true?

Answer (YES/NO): NO